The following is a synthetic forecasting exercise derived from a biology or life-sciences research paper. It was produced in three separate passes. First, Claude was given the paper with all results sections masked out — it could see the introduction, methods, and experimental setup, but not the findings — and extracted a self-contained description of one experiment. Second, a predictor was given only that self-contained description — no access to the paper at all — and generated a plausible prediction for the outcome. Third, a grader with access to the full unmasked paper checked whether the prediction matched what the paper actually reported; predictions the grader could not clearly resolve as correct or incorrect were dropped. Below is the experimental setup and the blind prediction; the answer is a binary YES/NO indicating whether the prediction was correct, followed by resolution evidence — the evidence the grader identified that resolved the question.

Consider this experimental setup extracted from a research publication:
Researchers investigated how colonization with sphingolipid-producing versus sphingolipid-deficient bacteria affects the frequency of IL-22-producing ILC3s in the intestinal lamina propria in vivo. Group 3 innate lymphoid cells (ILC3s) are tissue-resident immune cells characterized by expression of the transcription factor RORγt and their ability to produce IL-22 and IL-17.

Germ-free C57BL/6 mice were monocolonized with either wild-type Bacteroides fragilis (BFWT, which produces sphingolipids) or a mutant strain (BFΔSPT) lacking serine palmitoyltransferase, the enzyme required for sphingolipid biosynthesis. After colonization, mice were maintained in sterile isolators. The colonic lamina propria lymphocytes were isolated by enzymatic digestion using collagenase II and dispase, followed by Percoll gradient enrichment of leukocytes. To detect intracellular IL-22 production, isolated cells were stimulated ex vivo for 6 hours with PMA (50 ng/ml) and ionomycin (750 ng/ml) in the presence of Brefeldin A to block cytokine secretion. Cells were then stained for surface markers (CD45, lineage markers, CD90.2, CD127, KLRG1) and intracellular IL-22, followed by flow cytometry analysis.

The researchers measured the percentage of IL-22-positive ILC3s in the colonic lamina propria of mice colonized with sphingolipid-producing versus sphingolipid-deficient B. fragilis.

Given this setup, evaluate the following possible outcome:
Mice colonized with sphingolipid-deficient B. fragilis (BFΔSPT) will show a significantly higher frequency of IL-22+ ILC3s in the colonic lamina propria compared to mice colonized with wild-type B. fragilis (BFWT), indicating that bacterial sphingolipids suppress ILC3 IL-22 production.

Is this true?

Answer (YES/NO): YES